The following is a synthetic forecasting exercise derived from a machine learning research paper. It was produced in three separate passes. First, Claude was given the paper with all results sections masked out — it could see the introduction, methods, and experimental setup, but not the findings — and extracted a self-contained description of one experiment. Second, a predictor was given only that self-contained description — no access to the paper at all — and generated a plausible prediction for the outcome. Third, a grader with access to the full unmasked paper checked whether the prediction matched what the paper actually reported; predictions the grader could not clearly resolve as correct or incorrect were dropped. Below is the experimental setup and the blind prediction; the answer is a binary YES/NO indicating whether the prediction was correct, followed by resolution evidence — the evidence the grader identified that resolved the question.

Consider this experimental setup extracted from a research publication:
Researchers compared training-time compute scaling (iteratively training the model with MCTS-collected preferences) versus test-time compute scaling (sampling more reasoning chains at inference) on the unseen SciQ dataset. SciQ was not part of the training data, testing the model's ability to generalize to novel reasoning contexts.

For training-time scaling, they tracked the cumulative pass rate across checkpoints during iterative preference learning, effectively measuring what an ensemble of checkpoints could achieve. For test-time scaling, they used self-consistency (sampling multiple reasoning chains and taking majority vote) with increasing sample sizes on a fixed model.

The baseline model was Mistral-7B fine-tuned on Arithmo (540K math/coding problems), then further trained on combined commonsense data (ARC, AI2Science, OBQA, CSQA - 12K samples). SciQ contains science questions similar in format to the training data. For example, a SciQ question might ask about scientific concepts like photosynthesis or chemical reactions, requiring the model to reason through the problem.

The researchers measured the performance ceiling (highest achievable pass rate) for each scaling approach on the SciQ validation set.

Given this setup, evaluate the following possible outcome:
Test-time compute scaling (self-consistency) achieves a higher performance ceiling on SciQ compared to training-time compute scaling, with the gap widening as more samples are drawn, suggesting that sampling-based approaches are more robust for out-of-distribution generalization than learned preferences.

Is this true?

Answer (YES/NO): NO